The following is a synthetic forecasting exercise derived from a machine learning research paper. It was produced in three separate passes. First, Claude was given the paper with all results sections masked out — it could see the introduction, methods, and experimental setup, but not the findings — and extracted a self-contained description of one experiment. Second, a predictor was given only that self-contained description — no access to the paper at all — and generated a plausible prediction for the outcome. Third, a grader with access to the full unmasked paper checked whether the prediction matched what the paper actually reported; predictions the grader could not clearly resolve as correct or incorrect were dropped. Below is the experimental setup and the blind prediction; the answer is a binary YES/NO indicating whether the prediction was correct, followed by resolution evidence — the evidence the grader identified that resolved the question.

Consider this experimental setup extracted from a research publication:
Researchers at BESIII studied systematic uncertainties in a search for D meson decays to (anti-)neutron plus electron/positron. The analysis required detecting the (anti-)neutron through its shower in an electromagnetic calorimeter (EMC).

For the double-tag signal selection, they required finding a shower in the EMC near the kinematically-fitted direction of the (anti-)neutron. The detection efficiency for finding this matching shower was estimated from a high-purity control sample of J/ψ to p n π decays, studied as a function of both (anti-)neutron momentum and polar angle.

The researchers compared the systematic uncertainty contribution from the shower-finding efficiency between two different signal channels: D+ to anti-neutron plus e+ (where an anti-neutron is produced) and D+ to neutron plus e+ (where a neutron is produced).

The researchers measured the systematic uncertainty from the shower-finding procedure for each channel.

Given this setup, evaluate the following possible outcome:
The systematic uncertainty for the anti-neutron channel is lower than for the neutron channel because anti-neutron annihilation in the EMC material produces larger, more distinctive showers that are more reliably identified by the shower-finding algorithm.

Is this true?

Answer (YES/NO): YES